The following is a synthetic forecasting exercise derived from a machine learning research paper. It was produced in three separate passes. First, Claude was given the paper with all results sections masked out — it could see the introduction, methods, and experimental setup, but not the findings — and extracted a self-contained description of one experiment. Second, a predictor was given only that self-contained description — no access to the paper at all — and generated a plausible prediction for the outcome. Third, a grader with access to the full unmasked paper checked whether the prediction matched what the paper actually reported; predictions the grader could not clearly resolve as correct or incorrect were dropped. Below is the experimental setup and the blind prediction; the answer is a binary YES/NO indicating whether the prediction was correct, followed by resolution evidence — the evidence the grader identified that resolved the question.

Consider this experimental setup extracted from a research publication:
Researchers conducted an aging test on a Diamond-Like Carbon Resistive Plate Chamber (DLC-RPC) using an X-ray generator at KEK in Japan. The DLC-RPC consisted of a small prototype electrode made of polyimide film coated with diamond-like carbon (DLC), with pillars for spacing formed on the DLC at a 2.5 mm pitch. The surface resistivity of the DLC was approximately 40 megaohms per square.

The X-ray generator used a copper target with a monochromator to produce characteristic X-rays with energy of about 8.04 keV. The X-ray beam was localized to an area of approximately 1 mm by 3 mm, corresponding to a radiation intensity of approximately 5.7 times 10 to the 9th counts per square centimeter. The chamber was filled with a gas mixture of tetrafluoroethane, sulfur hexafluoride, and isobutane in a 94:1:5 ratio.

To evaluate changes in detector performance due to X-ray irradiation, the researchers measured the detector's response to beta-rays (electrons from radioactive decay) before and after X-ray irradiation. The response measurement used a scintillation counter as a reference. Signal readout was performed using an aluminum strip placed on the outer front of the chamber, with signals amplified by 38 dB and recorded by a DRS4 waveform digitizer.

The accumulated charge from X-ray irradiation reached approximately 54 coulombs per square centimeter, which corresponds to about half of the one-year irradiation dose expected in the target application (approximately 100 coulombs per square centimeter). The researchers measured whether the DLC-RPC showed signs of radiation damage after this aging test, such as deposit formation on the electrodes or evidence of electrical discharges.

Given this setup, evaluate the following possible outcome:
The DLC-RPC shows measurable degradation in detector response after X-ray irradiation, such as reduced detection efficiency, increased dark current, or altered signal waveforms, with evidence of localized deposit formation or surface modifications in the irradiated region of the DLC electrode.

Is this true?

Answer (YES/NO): YES